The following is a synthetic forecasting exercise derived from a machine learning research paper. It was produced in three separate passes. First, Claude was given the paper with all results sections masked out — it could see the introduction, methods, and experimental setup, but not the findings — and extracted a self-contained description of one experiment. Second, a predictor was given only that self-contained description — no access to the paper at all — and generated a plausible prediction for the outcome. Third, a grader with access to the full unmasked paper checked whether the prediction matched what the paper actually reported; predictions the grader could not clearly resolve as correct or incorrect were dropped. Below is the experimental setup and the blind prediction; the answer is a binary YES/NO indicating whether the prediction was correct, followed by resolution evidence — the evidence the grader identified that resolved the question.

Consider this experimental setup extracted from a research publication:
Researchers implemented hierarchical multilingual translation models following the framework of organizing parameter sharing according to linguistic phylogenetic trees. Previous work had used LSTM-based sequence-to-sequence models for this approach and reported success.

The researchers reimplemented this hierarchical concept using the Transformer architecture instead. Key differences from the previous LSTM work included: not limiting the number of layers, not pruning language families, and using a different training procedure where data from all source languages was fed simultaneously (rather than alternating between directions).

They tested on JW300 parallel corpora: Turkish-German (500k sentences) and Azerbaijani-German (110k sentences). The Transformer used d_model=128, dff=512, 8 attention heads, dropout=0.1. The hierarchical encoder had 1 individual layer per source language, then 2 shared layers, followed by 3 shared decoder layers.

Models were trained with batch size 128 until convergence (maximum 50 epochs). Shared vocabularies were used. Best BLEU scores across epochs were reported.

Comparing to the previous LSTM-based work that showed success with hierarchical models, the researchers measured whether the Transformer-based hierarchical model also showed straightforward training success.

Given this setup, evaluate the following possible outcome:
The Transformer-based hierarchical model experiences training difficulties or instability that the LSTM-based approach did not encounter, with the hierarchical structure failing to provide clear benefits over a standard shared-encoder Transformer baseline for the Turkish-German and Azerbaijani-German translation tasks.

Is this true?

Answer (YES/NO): YES